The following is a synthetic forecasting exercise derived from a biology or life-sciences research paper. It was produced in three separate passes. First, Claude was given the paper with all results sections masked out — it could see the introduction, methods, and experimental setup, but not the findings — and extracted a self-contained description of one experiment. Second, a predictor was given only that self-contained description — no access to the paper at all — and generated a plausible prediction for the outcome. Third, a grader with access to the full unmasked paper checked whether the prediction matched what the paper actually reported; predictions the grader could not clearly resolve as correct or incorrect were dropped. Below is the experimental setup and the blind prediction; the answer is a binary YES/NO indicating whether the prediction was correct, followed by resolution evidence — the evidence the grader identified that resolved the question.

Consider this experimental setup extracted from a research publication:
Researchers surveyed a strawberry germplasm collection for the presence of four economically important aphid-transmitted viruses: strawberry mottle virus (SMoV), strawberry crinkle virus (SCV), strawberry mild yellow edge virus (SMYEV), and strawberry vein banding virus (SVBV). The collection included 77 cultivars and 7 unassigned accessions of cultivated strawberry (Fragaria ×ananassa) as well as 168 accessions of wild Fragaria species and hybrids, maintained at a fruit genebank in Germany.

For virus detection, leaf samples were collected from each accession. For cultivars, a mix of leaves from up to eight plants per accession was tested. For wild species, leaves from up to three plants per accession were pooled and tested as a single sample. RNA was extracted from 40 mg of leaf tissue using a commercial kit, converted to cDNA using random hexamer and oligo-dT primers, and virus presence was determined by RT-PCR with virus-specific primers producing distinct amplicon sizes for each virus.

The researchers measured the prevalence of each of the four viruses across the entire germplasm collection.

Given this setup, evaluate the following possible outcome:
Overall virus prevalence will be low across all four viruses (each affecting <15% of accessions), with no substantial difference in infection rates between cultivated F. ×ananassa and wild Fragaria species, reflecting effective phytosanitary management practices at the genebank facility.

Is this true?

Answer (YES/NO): NO